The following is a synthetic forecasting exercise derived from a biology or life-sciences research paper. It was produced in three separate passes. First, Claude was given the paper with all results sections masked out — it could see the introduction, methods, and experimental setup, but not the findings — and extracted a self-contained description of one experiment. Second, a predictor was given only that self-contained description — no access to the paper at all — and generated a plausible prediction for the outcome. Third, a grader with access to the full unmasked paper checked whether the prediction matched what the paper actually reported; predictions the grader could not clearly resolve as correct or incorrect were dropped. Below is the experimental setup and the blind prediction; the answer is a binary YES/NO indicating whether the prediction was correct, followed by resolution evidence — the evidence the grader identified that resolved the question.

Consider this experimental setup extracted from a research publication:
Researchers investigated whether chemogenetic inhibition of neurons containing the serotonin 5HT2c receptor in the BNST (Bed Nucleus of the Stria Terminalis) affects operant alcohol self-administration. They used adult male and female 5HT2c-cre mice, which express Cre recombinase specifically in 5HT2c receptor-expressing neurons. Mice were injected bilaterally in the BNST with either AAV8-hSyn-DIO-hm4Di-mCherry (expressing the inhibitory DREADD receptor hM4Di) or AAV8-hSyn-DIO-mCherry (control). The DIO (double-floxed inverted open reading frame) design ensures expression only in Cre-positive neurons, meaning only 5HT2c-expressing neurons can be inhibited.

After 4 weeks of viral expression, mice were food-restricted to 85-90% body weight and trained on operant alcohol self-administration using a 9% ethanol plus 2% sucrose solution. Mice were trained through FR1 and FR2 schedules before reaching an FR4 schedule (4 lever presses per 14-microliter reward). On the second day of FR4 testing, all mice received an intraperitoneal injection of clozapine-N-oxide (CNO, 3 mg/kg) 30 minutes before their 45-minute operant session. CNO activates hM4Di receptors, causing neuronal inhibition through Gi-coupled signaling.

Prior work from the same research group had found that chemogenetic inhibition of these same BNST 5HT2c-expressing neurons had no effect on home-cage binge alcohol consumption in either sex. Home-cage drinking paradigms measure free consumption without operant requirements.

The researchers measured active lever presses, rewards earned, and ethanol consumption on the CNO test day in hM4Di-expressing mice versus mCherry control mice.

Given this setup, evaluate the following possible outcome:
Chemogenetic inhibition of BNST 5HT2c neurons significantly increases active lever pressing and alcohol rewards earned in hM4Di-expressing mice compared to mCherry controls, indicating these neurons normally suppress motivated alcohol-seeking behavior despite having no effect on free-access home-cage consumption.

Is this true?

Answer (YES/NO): NO